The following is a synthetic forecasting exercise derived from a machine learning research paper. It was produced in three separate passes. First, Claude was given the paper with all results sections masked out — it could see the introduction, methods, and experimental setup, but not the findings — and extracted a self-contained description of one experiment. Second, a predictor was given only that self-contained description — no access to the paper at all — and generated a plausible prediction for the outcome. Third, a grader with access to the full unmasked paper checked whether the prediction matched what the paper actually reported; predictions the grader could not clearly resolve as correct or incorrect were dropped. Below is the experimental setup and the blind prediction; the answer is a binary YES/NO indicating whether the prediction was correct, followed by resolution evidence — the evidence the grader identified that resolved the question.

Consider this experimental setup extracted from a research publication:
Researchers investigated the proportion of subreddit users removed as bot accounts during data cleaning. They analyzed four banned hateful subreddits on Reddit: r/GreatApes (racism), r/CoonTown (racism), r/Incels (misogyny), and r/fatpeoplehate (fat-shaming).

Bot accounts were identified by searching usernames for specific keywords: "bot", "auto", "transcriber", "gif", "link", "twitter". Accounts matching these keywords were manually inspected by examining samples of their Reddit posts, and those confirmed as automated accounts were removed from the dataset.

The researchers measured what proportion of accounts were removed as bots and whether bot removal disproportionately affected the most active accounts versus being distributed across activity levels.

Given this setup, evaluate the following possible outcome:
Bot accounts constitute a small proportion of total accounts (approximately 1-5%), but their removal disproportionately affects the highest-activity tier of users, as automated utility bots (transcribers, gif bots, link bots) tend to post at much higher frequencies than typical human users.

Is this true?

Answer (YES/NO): NO